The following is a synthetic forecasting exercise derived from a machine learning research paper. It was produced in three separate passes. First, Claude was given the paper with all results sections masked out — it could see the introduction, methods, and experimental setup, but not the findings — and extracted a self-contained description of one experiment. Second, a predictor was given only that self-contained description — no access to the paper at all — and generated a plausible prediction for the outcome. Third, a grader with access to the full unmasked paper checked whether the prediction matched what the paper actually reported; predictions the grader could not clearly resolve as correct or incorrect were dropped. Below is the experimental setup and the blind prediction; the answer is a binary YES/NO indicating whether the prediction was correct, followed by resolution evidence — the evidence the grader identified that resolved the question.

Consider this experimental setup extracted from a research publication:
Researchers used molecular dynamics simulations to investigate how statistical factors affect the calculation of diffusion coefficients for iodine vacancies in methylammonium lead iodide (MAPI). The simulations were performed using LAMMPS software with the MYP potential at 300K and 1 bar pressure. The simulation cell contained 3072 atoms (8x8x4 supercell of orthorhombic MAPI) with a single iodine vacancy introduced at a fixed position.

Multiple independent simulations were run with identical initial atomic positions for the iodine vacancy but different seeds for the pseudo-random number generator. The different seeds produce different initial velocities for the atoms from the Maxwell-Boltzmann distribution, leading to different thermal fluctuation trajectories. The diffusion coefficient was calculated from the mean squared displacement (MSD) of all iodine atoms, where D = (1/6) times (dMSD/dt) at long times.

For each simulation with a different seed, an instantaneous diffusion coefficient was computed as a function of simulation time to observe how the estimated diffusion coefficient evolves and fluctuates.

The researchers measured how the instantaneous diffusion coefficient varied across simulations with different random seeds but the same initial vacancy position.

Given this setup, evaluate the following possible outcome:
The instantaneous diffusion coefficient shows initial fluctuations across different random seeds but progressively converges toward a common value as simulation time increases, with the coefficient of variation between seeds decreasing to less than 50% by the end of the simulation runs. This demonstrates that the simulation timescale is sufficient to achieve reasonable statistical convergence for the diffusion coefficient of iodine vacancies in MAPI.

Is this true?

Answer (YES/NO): NO